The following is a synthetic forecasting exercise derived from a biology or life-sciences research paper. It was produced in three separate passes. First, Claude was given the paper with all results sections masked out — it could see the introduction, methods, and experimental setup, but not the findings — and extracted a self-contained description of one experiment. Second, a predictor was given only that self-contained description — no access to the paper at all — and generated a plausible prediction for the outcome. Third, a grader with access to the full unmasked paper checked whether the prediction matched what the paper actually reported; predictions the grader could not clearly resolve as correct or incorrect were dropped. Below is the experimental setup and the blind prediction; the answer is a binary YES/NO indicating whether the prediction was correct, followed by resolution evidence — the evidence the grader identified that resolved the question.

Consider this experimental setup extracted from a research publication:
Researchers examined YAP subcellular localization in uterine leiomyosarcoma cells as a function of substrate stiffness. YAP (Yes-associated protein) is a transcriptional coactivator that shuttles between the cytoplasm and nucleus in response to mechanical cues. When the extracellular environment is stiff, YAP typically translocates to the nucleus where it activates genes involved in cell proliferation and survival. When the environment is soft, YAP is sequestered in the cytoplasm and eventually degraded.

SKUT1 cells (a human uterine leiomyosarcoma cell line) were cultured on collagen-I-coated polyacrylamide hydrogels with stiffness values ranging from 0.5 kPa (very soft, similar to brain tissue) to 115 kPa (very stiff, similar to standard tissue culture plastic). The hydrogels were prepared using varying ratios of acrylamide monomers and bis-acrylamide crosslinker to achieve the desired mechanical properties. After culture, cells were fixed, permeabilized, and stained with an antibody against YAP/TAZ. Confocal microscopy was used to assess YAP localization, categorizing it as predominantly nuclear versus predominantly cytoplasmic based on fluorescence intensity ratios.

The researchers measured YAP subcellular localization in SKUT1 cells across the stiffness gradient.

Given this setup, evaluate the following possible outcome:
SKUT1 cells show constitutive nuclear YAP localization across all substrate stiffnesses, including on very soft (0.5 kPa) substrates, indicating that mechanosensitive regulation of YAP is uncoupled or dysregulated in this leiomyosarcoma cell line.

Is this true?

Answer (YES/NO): NO